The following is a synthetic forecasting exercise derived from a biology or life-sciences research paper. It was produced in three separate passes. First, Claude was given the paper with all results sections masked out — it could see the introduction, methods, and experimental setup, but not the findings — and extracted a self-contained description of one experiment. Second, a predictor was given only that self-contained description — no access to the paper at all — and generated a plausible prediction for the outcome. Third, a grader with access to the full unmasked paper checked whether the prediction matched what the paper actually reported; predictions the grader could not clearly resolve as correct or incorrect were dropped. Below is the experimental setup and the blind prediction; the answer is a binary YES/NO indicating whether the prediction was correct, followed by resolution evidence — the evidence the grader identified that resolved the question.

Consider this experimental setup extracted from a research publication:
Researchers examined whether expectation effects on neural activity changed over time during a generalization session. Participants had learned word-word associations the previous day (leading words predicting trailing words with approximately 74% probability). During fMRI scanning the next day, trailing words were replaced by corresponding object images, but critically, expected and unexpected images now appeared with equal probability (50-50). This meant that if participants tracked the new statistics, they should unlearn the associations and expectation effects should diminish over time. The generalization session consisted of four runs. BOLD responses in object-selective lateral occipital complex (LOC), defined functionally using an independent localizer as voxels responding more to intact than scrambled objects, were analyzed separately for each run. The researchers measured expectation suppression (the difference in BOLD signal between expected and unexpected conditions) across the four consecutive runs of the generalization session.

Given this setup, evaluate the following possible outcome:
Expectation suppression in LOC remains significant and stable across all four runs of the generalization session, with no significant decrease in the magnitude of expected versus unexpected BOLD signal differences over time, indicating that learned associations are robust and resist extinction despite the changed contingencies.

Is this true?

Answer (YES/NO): NO